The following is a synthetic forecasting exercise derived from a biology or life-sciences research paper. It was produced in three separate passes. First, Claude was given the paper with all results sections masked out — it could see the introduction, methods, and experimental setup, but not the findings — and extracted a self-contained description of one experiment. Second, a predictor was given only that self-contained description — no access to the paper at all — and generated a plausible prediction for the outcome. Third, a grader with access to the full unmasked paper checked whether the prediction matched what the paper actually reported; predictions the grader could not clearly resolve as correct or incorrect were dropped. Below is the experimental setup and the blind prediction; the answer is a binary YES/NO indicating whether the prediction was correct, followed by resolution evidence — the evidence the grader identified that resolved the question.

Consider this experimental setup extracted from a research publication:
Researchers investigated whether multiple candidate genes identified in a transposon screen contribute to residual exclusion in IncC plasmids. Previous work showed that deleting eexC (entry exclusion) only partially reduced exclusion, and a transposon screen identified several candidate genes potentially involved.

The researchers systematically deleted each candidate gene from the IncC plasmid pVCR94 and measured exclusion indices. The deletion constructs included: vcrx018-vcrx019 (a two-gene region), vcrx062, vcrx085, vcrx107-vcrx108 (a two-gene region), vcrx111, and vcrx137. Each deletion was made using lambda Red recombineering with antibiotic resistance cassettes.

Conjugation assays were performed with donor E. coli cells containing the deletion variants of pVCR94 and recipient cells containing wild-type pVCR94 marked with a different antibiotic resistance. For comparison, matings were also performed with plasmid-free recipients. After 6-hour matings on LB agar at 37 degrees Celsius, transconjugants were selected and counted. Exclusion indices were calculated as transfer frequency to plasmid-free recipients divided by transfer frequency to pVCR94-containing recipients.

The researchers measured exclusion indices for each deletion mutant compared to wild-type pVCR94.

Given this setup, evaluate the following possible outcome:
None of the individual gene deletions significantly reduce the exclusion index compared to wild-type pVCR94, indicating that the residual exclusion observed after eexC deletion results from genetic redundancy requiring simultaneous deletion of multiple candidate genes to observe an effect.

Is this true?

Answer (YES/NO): NO